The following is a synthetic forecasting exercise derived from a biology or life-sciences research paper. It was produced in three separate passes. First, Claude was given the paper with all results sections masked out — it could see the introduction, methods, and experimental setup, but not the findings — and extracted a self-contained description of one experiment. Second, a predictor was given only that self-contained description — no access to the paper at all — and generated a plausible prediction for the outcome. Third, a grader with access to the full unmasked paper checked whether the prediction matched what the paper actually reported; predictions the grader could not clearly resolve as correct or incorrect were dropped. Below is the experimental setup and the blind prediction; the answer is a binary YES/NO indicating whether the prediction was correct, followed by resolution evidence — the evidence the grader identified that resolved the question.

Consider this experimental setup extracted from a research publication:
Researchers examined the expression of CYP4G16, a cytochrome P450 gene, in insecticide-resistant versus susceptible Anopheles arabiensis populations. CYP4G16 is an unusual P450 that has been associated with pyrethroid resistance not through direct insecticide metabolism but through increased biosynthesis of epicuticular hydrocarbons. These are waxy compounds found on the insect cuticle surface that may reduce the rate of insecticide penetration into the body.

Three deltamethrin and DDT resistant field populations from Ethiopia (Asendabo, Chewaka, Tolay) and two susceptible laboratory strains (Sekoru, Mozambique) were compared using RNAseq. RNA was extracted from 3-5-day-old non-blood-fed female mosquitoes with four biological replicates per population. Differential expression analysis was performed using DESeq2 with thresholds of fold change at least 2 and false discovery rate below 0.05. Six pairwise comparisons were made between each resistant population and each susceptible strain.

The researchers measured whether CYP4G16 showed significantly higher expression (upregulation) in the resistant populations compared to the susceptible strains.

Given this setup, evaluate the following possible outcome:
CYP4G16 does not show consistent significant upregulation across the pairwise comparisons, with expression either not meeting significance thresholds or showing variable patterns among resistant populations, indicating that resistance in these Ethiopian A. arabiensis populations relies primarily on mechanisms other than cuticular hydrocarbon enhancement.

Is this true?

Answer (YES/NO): NO